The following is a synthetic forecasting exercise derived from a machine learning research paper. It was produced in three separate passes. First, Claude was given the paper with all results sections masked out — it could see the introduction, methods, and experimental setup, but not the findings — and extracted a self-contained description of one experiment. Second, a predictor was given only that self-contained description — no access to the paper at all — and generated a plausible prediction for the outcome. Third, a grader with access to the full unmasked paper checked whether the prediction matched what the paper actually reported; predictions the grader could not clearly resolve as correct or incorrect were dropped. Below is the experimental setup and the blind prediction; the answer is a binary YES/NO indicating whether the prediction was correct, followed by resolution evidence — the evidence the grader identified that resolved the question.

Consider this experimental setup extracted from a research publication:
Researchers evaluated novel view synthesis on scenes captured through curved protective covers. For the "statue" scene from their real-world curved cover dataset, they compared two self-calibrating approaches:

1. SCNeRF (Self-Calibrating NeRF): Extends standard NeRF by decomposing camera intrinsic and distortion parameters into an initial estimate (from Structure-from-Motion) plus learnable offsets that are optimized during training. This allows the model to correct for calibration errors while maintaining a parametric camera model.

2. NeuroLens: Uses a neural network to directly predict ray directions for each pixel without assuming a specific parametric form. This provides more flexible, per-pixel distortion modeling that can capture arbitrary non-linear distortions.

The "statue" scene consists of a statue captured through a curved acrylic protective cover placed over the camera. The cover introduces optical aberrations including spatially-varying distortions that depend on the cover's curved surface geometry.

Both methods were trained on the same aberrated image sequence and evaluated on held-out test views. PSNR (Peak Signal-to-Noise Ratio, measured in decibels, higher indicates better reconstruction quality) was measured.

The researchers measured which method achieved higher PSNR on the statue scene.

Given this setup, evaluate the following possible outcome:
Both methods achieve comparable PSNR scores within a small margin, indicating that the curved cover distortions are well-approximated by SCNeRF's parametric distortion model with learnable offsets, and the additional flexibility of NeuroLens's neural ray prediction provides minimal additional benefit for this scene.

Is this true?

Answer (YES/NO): YES